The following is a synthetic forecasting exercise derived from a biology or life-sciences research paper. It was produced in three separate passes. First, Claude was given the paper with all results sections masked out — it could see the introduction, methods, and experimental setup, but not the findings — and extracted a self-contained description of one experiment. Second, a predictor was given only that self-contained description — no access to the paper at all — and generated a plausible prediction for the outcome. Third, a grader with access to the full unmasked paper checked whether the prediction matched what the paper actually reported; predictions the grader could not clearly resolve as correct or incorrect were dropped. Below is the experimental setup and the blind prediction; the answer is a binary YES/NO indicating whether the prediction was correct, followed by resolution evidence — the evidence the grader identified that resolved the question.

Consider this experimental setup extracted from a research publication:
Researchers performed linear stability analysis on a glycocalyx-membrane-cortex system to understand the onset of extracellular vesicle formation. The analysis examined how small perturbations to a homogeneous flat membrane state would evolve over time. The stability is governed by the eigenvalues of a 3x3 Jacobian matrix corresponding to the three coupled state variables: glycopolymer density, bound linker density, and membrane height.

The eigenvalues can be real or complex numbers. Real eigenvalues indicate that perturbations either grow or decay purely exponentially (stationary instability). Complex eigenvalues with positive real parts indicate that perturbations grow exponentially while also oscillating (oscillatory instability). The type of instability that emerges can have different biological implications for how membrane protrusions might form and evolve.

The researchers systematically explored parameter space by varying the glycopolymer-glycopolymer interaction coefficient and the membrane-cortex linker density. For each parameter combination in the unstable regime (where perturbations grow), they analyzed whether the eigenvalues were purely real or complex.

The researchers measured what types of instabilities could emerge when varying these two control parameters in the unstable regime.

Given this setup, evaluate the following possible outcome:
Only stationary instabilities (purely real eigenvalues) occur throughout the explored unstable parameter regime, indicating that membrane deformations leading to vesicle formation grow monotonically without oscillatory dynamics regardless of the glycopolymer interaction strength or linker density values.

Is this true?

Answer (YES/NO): YES